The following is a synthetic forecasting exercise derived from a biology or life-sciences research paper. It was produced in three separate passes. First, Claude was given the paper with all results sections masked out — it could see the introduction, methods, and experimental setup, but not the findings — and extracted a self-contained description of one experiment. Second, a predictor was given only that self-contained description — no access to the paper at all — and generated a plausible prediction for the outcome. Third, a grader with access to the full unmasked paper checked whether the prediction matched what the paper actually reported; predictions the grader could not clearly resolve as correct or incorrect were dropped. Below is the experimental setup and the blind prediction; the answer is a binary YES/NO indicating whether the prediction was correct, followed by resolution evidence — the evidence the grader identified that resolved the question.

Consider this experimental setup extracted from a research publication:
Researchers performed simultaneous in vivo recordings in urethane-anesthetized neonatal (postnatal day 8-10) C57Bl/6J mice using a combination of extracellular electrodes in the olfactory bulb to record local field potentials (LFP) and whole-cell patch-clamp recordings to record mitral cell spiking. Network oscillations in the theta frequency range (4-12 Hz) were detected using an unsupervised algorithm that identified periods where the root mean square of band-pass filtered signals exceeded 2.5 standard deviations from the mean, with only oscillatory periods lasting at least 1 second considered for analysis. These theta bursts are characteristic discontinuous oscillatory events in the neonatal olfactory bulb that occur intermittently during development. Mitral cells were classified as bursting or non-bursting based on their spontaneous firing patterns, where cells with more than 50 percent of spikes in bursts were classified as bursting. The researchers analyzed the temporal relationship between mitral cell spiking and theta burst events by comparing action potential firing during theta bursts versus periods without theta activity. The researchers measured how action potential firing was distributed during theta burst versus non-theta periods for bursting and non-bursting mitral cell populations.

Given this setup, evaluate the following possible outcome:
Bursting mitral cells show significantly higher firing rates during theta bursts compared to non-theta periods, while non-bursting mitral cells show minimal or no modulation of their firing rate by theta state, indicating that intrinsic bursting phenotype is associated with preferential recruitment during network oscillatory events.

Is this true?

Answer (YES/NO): NO